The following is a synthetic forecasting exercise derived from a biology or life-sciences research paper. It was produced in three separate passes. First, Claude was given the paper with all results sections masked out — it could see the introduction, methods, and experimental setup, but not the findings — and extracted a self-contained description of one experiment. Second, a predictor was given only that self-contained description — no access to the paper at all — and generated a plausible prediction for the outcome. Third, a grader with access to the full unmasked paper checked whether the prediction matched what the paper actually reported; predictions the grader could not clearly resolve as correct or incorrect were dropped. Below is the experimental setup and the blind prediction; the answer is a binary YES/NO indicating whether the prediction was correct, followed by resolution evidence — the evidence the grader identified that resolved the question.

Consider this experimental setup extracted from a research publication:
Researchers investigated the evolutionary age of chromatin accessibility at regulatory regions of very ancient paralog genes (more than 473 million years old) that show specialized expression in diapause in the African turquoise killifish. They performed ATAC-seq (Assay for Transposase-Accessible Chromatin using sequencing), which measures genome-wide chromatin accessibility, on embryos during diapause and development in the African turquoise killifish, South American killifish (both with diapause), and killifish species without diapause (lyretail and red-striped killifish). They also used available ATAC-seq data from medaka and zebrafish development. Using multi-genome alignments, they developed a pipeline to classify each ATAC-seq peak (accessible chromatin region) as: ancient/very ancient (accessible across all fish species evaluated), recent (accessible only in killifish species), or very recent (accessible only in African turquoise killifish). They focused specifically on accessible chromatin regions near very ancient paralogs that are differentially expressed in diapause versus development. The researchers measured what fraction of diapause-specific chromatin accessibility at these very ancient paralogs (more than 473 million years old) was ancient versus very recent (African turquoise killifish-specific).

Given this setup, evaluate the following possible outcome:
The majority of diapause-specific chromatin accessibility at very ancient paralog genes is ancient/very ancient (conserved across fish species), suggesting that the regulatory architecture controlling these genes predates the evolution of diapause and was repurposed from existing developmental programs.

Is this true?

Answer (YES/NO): NO